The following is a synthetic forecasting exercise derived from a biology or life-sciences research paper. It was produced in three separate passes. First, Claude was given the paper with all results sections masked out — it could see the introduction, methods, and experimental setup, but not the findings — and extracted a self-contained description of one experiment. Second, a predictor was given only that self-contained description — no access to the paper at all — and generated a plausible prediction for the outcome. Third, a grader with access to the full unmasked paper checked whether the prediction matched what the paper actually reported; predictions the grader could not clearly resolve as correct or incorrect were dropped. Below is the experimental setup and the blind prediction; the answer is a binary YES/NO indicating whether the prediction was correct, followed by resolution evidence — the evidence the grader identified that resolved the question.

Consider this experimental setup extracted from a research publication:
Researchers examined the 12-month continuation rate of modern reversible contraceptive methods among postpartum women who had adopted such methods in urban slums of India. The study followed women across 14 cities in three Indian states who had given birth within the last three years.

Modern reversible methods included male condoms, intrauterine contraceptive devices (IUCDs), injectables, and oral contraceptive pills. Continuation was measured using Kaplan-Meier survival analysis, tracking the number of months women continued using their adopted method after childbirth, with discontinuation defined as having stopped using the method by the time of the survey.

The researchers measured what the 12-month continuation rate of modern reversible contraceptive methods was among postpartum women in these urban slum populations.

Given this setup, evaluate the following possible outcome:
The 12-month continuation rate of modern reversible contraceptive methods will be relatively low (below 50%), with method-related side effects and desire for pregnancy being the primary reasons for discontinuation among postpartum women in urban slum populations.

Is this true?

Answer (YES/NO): NO